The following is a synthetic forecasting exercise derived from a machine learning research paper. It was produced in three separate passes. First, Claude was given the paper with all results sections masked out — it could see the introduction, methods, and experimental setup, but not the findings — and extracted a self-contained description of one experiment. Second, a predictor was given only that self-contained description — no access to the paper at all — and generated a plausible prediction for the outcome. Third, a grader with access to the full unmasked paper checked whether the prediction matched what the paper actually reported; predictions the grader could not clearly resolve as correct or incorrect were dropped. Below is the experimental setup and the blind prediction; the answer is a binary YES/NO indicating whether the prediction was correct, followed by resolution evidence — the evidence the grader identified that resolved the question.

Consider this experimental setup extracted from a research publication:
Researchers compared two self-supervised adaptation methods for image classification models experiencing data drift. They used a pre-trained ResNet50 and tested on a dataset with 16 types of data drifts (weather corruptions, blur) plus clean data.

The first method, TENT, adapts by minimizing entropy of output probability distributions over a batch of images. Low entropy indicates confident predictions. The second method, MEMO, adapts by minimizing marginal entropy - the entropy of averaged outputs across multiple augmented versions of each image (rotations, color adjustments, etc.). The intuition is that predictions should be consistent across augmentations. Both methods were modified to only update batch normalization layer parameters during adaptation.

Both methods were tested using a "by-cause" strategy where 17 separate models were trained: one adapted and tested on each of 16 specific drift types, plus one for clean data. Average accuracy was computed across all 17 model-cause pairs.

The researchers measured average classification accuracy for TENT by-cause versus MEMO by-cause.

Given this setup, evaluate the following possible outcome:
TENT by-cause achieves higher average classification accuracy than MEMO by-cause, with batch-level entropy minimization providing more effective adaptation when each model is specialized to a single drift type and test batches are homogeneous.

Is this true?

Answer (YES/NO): YES